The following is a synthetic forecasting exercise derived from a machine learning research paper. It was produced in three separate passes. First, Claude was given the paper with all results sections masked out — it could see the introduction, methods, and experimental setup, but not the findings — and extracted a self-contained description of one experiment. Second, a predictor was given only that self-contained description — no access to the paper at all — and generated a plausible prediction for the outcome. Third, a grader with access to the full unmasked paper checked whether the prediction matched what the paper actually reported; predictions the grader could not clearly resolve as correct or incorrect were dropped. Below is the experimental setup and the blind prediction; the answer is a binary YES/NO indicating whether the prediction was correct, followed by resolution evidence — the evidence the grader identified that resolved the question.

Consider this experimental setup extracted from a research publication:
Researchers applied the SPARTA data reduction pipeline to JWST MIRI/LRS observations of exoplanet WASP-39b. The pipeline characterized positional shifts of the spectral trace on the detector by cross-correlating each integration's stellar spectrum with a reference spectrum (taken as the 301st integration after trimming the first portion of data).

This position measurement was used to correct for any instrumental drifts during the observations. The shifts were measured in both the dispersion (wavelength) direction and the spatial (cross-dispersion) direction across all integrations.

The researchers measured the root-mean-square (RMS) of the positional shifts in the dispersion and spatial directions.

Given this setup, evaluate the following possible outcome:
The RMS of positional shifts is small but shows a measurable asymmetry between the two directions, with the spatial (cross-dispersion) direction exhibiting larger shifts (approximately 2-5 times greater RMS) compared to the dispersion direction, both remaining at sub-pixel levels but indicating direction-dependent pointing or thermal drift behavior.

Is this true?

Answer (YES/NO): NO